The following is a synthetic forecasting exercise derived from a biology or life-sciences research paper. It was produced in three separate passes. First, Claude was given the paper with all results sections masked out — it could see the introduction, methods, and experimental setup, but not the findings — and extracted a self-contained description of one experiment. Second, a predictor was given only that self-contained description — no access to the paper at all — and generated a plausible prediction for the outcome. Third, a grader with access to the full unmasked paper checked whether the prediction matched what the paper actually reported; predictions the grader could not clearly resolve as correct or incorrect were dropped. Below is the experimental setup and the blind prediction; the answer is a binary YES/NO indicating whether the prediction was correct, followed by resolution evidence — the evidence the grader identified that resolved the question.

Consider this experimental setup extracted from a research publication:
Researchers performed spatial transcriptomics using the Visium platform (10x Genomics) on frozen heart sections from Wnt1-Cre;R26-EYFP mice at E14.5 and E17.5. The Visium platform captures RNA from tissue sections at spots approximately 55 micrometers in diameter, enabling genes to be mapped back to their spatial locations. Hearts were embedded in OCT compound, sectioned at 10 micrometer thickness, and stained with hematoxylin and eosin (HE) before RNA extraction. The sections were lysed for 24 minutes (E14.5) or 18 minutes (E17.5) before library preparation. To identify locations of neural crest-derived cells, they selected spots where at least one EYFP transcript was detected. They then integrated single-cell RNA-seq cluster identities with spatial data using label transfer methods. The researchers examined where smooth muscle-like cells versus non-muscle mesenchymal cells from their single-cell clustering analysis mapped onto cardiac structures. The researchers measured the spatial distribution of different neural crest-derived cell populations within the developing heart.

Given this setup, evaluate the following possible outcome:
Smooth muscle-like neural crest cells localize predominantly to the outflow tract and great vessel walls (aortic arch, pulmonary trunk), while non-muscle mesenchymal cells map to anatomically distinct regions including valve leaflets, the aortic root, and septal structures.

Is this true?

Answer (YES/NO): YES